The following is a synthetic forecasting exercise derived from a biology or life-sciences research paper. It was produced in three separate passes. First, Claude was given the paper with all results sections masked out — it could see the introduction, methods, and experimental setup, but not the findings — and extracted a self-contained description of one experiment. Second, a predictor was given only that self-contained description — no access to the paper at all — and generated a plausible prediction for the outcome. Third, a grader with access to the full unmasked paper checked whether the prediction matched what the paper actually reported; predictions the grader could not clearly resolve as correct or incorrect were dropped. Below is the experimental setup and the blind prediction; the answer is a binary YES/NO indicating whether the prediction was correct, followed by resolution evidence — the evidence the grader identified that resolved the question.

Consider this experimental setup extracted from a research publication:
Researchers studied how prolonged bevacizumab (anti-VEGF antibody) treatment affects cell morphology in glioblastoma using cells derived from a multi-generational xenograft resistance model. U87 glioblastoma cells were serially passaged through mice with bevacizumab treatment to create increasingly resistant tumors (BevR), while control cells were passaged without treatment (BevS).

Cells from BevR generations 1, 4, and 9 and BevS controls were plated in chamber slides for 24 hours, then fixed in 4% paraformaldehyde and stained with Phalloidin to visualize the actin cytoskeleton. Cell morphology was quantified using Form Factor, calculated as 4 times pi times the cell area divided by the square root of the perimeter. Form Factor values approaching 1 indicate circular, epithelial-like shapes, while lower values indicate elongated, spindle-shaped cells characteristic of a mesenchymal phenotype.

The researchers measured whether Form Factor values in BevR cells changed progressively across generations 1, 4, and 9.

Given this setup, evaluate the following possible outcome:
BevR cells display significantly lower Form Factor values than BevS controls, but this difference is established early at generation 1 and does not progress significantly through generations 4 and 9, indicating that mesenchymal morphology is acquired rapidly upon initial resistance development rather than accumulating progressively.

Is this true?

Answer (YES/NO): NO